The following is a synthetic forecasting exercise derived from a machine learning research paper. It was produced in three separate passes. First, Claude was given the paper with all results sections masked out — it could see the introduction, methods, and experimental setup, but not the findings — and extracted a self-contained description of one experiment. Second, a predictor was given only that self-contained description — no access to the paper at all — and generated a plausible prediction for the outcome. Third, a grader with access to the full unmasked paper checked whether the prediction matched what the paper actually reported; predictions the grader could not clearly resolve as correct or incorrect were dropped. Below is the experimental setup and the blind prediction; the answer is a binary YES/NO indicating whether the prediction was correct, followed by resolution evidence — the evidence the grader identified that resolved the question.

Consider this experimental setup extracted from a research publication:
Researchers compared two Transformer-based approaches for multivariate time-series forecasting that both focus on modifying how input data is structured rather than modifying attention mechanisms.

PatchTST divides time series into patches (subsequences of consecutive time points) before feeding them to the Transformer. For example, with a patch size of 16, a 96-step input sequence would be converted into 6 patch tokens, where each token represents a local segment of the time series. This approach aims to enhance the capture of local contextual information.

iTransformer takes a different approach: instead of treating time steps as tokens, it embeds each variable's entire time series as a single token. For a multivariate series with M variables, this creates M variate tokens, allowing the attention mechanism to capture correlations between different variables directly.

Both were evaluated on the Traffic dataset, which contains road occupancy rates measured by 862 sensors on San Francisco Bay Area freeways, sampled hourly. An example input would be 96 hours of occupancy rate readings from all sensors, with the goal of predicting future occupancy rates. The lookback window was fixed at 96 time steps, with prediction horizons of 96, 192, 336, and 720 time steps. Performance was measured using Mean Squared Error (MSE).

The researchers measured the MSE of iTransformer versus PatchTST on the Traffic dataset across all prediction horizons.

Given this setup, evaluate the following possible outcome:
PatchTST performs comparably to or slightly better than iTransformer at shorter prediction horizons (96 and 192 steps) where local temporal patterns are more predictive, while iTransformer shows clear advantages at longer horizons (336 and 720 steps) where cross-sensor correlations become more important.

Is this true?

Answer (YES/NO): NO